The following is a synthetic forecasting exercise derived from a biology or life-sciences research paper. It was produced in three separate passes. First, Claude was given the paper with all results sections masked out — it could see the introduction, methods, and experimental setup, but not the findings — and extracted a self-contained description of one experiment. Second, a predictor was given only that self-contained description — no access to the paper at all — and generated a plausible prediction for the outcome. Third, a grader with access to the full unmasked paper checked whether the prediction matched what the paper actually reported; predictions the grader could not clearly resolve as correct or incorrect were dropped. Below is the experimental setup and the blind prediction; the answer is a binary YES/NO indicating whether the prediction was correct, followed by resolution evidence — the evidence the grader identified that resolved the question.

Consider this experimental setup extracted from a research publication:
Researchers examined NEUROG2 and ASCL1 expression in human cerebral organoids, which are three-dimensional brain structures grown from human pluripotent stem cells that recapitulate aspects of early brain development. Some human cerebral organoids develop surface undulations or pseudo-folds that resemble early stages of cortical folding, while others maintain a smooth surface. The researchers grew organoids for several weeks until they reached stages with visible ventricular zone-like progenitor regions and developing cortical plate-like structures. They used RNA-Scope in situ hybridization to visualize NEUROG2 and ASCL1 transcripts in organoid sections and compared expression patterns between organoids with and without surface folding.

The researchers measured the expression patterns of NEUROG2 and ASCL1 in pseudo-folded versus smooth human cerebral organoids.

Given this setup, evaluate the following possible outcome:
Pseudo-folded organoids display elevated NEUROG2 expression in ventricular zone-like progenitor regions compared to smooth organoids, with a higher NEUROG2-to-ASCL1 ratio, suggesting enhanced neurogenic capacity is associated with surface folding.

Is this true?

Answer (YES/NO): NO